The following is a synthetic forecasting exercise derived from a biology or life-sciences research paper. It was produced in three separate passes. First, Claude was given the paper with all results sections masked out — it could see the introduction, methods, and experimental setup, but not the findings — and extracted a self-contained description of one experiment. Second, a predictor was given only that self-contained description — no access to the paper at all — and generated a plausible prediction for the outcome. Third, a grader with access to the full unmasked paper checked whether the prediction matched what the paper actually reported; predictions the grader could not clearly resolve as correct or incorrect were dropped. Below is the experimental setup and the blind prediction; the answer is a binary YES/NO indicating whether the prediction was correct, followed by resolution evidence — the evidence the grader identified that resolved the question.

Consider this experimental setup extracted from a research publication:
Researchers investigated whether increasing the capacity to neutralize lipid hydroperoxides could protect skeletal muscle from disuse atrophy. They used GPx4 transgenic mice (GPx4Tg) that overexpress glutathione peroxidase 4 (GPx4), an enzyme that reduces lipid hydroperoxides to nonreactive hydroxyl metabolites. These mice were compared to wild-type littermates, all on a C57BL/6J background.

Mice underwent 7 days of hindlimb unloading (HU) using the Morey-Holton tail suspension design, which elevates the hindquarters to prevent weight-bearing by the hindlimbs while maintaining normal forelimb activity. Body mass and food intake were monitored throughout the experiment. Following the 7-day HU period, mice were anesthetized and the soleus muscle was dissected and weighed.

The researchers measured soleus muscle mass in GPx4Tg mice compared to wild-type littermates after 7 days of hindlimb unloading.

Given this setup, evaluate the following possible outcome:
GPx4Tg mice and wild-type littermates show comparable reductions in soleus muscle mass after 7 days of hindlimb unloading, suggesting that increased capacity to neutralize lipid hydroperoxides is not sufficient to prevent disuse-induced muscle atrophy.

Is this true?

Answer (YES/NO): NO